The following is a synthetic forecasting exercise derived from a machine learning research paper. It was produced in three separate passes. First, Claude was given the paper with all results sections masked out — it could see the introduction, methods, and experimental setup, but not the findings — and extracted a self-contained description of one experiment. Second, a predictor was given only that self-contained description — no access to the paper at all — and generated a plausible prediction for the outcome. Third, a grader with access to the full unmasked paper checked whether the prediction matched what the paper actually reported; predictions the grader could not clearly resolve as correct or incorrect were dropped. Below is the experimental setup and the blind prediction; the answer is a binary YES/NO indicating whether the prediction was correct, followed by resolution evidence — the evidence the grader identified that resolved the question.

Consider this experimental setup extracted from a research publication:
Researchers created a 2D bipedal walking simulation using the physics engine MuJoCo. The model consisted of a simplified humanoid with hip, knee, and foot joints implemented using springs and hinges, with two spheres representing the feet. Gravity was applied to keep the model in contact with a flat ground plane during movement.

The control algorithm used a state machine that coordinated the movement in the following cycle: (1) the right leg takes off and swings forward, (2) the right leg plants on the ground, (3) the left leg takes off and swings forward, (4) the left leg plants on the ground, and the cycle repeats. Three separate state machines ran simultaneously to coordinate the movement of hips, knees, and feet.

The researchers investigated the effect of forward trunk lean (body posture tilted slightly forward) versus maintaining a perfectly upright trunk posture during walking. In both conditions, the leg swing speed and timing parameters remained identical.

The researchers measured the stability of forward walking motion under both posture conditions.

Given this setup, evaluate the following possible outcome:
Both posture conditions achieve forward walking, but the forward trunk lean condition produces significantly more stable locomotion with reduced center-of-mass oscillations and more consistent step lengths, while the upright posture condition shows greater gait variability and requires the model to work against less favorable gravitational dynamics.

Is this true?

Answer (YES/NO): NO